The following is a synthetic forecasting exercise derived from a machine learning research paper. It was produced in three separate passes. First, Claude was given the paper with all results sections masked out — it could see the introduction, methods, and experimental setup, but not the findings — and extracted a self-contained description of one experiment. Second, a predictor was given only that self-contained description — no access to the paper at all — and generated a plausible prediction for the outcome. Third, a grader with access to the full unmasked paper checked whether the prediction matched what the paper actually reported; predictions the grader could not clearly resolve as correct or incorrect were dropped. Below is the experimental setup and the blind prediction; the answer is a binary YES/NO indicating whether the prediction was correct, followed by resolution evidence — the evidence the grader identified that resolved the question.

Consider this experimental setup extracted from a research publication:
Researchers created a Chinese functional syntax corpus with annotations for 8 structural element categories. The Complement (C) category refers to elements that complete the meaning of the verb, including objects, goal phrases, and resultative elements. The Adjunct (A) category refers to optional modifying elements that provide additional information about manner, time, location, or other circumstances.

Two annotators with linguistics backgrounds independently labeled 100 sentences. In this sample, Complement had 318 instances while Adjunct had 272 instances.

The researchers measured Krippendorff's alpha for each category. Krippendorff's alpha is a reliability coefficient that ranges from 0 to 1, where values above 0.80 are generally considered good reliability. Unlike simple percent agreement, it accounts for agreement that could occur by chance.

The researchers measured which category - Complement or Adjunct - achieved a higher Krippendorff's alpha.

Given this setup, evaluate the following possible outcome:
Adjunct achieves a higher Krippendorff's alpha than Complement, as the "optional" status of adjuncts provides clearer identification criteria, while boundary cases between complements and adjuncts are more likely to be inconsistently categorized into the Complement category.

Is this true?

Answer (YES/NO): YES